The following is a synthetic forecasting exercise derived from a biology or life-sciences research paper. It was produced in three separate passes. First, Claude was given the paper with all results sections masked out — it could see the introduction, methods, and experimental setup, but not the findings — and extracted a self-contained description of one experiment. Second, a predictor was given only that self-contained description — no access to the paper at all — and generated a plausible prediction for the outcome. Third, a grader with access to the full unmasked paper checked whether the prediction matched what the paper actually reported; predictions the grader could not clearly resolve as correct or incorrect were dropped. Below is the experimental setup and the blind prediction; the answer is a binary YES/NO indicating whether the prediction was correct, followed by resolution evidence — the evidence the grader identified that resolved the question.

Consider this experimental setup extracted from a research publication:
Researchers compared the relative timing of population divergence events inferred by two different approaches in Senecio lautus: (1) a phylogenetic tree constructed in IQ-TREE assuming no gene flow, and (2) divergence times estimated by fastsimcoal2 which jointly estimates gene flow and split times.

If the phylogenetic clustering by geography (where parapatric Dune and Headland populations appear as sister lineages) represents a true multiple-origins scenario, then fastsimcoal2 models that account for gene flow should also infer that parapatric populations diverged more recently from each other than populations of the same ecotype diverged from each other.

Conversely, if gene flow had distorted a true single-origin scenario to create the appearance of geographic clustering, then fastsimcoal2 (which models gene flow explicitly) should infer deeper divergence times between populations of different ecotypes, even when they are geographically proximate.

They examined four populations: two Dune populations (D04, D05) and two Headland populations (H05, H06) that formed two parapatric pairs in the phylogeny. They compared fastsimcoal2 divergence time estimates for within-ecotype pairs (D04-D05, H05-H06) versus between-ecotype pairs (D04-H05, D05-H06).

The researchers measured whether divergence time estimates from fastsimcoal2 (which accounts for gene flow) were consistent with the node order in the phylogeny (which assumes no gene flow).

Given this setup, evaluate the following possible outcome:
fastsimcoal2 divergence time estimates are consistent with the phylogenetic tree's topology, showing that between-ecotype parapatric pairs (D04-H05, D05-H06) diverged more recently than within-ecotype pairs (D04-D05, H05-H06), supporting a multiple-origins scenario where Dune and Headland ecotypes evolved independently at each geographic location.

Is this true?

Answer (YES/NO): YES